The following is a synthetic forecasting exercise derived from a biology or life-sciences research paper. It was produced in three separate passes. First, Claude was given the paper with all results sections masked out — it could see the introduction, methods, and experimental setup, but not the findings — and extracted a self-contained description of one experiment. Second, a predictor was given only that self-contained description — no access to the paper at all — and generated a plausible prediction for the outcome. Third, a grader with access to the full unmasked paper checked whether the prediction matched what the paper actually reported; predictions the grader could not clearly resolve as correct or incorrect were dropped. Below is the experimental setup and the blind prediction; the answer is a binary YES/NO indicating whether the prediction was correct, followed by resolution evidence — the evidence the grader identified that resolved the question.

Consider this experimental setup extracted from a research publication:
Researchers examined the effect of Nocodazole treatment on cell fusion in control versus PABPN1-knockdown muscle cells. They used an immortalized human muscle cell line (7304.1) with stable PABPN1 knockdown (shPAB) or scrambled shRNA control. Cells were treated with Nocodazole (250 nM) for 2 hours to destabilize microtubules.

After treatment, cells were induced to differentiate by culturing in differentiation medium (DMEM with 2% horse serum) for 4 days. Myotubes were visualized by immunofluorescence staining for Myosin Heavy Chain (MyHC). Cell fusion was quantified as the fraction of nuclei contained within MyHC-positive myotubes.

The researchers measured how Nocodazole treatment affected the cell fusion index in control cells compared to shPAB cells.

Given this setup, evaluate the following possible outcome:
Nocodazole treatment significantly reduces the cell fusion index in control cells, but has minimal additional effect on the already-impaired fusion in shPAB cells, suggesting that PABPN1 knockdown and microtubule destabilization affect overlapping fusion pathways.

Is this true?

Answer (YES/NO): NO